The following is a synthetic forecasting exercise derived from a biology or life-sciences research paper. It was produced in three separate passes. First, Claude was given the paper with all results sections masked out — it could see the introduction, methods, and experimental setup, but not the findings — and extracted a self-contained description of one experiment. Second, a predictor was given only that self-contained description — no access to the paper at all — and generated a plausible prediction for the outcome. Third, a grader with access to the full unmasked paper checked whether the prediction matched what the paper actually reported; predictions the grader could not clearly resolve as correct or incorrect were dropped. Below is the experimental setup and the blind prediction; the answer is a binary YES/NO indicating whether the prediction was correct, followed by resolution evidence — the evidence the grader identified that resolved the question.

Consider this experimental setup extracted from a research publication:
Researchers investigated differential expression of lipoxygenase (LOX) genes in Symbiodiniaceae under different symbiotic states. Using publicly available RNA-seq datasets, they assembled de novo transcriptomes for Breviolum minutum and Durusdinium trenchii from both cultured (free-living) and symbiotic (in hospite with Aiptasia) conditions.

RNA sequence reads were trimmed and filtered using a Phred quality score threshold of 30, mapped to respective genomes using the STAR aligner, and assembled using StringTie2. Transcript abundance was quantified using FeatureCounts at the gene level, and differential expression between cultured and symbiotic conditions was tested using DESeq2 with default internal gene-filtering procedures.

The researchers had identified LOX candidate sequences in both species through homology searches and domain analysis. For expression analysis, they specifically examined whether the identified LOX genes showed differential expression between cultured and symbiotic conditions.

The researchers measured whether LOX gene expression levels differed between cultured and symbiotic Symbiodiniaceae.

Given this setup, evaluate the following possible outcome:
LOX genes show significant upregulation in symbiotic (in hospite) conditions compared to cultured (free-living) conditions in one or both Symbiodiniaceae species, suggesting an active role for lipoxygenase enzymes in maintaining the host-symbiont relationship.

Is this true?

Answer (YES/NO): NO